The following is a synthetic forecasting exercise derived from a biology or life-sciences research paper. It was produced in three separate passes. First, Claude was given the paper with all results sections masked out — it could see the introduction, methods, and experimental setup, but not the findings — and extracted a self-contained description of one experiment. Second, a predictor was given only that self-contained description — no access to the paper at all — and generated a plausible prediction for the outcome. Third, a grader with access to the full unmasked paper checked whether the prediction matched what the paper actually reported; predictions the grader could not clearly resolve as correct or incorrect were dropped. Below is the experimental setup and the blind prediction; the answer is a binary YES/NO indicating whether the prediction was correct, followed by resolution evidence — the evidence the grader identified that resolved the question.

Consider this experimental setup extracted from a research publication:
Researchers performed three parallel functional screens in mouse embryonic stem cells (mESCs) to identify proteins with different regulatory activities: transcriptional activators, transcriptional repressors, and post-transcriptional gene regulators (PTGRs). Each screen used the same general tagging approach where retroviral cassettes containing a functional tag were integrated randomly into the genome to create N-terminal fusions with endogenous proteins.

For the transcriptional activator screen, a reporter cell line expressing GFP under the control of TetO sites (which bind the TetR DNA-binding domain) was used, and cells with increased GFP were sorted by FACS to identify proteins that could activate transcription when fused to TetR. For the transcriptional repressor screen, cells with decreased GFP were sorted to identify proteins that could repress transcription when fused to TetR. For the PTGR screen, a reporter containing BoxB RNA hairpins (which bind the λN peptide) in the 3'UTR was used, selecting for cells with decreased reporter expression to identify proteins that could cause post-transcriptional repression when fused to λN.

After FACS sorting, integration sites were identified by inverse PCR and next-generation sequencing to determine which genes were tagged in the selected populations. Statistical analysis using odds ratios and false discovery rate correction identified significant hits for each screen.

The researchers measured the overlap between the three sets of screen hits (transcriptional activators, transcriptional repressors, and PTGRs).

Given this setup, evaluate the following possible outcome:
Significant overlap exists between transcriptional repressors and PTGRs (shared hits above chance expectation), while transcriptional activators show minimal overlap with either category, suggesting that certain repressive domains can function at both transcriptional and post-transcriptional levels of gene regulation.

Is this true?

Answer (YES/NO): NO